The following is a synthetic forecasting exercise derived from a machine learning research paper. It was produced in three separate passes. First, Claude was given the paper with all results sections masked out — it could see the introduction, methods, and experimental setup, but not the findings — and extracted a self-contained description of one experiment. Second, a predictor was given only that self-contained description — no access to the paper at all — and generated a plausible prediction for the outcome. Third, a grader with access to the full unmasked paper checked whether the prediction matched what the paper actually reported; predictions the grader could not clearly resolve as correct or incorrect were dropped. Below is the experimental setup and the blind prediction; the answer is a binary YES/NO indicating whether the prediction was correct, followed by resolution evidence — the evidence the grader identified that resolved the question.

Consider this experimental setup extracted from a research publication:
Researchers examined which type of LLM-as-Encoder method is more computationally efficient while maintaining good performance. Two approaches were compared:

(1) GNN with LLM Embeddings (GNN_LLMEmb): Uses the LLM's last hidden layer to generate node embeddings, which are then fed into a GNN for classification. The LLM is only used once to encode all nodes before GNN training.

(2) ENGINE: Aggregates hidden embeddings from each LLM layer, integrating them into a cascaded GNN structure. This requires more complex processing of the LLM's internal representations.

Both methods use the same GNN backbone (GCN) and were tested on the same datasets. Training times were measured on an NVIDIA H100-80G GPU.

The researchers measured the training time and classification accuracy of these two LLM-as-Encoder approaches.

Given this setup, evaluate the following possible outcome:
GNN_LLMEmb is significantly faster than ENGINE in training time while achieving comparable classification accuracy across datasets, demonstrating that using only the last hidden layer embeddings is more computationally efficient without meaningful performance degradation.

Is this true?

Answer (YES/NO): YES